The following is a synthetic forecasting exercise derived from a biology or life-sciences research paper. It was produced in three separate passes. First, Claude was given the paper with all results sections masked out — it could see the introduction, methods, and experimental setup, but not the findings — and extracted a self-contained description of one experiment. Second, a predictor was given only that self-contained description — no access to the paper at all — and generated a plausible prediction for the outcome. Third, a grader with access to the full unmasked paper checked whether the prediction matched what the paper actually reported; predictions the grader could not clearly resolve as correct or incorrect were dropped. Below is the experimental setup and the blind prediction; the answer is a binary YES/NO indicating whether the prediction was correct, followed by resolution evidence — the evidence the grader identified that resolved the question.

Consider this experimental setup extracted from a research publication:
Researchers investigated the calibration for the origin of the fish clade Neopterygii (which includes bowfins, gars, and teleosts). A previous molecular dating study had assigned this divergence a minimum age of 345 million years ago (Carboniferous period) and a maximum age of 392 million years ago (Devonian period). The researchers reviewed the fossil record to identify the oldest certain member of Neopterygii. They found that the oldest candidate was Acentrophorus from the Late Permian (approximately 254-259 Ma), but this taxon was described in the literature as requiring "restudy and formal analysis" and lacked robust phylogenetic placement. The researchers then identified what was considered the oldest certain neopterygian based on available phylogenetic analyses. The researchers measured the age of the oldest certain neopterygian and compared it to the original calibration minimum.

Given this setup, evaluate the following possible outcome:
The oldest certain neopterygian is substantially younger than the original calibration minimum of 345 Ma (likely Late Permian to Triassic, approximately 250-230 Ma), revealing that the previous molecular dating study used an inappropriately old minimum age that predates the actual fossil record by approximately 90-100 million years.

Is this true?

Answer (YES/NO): YES